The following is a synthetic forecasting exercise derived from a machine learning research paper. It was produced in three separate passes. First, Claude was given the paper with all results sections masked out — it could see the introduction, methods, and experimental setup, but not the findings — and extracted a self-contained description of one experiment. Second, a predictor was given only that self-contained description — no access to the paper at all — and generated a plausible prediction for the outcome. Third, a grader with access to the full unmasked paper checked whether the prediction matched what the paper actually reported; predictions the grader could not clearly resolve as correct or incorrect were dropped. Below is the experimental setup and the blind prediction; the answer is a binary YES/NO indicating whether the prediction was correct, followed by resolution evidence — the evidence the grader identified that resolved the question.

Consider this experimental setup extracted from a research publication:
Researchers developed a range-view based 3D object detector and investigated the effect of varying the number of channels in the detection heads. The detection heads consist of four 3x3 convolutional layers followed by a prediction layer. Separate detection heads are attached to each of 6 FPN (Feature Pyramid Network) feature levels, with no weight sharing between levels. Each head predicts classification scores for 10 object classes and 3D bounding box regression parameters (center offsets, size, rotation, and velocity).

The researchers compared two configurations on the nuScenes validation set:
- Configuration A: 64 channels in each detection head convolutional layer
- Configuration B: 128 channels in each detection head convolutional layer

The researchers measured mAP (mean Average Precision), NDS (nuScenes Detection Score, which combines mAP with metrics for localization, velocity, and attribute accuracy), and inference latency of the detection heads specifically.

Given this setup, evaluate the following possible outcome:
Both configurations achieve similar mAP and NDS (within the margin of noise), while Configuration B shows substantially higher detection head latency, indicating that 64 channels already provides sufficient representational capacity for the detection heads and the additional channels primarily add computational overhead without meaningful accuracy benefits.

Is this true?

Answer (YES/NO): NO